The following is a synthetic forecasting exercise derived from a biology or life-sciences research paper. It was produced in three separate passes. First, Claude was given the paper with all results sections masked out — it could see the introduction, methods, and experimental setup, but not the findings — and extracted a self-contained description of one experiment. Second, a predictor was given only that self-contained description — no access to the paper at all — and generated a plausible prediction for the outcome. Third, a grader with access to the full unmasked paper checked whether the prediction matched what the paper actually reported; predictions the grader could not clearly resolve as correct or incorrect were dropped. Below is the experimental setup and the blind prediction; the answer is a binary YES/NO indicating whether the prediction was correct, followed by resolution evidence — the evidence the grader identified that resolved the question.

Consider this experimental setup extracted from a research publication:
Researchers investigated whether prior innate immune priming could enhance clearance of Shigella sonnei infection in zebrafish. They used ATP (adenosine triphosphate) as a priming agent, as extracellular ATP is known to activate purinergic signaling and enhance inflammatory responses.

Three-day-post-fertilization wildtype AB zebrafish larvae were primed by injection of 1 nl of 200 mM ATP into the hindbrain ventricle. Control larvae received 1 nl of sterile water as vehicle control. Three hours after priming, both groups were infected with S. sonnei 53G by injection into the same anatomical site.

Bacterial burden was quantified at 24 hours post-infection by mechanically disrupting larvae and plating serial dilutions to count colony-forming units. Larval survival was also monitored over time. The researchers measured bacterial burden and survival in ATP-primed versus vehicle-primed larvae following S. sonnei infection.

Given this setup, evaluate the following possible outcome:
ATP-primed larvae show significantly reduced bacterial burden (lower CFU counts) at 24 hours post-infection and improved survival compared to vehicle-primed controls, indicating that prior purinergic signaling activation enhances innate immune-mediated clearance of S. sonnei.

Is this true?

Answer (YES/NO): NO